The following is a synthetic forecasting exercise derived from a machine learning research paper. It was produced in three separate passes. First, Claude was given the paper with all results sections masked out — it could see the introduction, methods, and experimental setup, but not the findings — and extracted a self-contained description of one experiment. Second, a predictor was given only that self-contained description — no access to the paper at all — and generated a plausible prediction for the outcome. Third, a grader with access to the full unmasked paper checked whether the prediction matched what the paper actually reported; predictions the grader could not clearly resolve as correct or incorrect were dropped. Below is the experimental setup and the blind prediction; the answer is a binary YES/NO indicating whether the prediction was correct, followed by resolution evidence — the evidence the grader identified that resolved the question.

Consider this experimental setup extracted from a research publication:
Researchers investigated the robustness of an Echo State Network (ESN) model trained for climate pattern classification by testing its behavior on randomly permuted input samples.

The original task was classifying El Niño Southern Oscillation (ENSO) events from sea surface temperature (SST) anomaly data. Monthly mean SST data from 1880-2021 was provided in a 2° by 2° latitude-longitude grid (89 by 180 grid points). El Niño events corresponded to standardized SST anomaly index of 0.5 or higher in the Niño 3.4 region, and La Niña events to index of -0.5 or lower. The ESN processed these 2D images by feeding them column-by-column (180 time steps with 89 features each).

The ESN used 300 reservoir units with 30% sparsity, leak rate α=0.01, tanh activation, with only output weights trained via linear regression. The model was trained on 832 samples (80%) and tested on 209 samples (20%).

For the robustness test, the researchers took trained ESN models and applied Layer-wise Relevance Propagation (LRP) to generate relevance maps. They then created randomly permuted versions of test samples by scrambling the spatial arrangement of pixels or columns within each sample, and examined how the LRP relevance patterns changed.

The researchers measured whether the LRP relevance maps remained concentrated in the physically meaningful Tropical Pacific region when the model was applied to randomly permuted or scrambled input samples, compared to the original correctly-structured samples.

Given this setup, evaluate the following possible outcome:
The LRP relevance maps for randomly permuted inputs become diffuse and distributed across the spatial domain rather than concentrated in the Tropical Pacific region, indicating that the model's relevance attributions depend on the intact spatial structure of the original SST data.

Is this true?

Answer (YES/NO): NO